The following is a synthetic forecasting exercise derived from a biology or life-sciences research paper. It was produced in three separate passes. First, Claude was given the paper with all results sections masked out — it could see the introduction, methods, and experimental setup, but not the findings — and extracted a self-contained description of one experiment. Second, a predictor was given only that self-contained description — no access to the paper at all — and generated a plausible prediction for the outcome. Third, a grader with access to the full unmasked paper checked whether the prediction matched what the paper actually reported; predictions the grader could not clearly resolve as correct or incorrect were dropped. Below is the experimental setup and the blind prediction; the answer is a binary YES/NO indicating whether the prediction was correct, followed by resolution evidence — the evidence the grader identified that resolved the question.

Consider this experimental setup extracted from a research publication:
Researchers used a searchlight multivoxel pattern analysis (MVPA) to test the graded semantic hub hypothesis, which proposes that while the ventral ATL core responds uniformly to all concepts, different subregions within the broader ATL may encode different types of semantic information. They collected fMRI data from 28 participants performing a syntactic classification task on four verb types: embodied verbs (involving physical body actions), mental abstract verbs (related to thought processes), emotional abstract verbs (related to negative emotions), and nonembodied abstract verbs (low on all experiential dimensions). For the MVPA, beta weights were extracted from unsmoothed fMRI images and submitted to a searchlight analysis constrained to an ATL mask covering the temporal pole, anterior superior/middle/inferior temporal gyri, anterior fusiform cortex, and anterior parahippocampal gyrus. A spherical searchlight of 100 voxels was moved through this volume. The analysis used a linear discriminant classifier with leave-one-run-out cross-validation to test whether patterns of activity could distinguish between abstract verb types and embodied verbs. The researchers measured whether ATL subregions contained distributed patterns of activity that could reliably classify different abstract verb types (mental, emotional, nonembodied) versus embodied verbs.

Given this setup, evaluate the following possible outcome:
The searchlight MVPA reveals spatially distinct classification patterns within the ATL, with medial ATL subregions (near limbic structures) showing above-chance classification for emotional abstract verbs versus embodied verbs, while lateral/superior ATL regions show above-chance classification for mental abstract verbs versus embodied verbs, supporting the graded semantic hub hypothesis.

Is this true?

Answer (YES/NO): NO